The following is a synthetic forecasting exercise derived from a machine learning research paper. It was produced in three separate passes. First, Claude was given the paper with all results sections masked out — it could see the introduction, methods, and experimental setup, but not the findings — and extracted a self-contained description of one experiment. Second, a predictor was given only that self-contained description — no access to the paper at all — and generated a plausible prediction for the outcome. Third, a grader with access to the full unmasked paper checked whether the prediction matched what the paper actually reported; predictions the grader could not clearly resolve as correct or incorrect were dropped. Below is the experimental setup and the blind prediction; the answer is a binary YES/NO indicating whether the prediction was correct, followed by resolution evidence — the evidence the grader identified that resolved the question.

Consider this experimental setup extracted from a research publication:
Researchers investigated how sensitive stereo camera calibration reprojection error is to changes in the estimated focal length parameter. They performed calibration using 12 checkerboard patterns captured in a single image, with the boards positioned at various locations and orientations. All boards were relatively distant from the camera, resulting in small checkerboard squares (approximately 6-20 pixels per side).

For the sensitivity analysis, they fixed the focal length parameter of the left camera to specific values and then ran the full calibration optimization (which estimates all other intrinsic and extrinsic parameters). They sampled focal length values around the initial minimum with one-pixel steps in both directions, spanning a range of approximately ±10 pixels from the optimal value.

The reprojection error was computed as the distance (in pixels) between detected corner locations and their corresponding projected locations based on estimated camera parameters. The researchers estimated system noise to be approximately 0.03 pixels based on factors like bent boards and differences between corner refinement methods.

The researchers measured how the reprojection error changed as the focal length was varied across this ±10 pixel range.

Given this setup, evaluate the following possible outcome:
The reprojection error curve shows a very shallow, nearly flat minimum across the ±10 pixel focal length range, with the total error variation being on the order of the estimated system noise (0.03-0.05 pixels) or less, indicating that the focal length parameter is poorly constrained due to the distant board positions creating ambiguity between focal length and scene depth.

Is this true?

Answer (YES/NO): YES